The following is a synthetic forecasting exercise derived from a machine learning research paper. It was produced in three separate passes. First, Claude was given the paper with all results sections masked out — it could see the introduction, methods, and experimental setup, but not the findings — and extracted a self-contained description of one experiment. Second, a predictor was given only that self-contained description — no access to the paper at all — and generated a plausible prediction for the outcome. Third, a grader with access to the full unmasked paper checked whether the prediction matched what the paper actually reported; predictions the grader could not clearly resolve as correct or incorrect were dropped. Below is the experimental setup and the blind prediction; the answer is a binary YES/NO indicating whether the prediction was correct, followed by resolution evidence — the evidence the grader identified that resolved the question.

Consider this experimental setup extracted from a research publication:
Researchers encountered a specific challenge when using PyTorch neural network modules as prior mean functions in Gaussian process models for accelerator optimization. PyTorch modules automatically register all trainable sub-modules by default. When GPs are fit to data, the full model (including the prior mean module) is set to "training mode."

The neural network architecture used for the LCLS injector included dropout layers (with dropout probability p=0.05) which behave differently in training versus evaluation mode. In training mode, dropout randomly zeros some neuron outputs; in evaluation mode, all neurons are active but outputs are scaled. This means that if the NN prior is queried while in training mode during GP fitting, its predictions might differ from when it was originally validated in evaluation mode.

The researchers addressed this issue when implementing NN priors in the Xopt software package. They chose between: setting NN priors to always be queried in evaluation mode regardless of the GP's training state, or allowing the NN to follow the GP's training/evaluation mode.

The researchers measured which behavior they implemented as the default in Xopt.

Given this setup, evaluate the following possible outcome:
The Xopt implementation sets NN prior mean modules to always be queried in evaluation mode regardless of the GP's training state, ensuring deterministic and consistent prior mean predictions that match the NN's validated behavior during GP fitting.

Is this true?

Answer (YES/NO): YES